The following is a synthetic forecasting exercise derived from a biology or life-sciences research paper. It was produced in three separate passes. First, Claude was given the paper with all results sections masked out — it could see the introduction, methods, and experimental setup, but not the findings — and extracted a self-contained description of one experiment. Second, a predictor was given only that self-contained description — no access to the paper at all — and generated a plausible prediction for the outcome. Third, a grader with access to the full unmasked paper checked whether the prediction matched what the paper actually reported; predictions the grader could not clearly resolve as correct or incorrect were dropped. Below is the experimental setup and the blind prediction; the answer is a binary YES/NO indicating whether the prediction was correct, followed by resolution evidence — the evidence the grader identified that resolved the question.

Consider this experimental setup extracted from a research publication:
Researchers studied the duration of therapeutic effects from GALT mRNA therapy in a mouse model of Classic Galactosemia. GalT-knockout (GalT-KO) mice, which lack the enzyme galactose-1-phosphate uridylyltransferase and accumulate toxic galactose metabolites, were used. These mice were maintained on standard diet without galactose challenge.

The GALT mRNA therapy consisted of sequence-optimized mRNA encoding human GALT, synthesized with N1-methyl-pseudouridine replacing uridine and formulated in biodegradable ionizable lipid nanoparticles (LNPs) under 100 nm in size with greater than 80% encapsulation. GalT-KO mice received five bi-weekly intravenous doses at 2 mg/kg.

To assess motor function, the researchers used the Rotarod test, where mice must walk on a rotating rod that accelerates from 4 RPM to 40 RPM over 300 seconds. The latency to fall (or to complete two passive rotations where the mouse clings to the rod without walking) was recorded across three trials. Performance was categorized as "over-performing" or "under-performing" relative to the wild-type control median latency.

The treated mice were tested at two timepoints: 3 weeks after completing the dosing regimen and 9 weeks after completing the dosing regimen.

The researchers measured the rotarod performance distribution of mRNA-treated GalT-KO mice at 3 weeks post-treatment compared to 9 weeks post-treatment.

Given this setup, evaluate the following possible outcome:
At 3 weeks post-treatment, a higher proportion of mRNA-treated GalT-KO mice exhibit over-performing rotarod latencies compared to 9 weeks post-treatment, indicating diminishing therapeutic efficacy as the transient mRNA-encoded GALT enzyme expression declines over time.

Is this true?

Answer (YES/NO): NO